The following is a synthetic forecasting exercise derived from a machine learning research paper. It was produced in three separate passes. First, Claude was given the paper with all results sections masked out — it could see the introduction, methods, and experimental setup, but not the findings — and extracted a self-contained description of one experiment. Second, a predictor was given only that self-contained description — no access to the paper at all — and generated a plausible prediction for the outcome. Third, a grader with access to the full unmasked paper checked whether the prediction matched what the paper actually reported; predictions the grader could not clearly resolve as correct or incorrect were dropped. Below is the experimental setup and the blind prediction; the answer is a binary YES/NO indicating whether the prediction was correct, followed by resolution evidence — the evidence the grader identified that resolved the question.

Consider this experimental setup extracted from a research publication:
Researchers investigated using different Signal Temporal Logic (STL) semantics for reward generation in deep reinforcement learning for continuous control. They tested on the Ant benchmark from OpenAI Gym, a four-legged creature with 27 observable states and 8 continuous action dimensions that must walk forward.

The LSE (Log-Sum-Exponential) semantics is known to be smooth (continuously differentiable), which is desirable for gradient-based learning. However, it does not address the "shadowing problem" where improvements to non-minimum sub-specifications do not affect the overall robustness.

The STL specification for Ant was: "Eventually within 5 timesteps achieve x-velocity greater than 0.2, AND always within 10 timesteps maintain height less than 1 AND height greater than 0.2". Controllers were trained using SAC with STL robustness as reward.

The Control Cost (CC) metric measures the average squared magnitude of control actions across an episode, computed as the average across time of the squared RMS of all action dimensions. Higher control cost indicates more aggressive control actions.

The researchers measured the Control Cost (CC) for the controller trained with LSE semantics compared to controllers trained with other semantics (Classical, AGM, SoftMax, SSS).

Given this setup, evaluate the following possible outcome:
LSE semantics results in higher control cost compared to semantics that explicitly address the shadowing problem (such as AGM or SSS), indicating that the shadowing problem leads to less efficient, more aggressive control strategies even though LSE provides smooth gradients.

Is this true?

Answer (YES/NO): NO